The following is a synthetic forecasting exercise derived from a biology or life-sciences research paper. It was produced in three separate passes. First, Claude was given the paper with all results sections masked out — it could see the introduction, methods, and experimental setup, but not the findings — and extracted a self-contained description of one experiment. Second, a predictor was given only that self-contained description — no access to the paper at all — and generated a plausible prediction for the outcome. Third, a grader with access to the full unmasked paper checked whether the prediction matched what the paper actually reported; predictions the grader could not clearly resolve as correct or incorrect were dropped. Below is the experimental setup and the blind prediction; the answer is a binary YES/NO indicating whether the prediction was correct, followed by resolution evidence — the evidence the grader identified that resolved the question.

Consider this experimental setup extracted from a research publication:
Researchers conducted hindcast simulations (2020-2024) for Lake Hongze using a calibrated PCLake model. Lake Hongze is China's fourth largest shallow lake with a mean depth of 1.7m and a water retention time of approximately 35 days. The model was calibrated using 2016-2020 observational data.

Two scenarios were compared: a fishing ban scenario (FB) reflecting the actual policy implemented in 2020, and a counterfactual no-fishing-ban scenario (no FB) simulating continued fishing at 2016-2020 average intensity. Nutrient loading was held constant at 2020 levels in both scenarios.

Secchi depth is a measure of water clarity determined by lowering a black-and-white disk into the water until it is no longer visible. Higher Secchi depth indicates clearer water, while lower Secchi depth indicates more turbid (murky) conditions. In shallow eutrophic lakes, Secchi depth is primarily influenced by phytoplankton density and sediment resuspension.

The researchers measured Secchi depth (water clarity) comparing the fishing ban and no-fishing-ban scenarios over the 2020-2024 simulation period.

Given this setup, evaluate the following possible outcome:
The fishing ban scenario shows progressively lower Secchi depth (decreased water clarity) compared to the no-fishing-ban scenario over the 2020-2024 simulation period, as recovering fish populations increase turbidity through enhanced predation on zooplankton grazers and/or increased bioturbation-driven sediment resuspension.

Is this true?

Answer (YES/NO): NO